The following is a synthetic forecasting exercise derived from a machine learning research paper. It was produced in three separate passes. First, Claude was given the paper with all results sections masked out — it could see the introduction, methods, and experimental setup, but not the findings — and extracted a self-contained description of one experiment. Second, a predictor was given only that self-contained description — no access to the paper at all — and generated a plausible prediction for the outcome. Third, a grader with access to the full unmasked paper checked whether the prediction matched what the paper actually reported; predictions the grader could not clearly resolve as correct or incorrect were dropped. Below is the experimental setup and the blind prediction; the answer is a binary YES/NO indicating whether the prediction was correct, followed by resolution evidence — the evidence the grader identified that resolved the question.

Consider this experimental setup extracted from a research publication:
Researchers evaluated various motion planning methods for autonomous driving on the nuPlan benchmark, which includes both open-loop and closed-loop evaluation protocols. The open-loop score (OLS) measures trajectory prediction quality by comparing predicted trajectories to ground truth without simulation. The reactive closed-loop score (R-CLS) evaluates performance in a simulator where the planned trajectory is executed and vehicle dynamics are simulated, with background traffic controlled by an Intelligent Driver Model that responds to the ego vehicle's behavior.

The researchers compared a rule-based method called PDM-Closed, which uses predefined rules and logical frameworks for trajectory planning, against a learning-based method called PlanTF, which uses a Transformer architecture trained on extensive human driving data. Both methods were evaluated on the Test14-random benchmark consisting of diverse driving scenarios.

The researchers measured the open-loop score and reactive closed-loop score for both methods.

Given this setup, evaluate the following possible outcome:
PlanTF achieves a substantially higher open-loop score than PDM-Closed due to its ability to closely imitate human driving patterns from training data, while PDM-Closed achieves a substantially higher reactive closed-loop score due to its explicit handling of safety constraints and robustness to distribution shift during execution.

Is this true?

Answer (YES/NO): YES